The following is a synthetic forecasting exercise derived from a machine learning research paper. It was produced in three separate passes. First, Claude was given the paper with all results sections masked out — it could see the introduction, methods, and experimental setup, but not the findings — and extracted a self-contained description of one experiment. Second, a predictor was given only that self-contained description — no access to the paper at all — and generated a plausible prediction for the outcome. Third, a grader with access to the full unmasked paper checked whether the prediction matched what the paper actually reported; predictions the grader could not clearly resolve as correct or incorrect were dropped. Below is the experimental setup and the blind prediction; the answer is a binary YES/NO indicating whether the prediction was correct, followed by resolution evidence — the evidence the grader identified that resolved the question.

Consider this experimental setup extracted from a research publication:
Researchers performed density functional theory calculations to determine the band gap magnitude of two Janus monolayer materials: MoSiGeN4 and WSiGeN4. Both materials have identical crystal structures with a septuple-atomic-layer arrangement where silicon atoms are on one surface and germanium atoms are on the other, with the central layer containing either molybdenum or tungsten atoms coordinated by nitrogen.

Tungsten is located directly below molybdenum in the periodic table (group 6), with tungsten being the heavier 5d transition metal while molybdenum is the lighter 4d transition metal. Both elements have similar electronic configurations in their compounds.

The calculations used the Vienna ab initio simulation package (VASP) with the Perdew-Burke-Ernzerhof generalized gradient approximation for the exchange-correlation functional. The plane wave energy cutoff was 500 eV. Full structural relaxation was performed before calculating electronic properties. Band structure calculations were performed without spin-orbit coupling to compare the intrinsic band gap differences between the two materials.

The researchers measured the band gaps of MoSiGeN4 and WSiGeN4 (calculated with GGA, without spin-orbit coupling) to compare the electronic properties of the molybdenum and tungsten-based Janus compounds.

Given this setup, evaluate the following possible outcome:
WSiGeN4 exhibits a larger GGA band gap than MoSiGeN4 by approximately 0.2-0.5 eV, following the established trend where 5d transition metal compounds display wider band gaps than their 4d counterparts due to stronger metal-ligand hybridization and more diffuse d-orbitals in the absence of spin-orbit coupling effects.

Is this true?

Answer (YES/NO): YES